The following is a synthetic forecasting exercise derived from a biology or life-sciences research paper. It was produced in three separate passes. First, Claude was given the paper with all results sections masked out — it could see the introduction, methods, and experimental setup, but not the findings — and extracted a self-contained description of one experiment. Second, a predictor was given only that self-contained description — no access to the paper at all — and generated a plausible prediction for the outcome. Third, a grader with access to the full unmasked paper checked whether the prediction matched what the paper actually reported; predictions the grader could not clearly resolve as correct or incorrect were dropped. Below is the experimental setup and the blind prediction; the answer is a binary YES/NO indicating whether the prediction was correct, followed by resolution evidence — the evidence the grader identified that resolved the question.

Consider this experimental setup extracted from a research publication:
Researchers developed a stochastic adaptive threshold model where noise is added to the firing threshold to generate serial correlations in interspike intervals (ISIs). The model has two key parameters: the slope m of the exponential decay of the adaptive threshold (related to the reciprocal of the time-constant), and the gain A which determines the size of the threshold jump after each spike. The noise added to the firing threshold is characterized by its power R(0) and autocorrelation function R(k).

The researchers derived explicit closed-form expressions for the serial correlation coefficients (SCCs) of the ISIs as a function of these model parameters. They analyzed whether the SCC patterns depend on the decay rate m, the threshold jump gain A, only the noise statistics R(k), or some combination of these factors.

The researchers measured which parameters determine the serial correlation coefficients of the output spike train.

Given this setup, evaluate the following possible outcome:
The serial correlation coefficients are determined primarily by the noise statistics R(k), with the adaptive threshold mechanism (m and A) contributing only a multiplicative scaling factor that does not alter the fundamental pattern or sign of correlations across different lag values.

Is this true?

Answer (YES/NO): NO